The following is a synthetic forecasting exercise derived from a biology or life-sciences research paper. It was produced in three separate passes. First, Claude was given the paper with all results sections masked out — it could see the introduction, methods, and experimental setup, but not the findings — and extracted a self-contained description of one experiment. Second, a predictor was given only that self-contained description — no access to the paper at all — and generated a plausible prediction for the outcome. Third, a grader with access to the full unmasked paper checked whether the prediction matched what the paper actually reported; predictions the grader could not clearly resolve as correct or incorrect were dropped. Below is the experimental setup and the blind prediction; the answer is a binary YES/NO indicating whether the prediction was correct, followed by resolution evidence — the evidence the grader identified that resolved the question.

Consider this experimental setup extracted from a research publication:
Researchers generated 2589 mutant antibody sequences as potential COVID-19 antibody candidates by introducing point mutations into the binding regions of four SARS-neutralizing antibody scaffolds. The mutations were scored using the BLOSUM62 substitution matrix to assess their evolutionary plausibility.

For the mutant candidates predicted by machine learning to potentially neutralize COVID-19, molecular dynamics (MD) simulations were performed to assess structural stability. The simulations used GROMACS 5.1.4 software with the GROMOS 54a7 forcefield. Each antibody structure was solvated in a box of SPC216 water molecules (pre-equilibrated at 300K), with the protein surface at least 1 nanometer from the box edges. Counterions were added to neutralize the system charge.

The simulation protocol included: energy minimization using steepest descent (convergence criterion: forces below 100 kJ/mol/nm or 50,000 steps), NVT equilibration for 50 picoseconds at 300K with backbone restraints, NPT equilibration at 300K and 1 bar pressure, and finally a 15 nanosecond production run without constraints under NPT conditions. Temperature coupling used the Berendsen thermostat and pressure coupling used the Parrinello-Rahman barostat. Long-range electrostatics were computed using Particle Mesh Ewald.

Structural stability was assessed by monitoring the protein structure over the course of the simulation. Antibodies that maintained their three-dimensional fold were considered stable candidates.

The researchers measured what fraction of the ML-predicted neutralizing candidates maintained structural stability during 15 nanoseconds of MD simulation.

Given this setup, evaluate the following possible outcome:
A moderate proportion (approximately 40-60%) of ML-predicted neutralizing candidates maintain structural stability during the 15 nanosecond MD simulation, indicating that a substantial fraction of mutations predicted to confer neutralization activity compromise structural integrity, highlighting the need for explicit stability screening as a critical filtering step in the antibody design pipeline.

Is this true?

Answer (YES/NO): NO